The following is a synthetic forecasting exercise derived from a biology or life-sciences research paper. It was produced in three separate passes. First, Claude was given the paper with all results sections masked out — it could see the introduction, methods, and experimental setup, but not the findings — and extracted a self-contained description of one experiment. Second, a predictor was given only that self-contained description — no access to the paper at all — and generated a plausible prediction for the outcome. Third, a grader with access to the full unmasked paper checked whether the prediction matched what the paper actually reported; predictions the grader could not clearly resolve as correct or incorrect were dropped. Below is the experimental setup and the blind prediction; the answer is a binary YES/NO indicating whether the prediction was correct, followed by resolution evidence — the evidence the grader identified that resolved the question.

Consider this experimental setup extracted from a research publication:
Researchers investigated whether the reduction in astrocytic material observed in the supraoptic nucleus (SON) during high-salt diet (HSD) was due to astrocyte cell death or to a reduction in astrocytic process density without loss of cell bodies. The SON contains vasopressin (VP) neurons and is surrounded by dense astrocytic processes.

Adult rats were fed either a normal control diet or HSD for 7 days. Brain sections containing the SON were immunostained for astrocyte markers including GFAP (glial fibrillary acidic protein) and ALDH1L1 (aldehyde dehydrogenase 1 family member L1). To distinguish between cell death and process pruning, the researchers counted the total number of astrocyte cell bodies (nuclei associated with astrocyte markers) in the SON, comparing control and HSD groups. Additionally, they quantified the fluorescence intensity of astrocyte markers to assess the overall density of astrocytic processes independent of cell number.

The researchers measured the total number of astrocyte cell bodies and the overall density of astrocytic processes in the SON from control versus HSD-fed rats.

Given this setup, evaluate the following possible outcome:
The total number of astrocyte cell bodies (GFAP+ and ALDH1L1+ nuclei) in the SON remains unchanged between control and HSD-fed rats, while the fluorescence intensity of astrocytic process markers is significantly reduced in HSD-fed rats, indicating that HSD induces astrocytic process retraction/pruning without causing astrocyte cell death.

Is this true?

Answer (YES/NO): YES